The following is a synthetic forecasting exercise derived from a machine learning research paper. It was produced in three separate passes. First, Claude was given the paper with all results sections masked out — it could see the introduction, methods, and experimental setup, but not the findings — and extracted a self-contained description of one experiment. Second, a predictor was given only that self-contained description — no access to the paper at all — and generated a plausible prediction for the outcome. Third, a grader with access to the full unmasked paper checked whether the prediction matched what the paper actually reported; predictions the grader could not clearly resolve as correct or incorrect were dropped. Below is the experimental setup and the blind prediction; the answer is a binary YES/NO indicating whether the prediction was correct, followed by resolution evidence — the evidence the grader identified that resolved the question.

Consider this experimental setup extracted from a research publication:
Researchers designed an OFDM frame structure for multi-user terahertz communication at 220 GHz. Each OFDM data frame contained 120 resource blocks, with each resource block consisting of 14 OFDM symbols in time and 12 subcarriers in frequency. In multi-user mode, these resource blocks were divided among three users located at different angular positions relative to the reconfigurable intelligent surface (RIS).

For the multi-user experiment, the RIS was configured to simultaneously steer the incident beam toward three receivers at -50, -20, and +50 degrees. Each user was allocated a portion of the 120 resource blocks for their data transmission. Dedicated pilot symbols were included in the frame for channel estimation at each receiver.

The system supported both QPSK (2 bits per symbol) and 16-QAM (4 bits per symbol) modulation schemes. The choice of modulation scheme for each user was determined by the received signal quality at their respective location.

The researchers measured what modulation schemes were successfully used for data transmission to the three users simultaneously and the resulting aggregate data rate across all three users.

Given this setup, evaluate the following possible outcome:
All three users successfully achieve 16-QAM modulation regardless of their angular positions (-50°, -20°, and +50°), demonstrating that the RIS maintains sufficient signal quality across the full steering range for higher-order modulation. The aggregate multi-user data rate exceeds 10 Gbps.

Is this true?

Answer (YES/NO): NO